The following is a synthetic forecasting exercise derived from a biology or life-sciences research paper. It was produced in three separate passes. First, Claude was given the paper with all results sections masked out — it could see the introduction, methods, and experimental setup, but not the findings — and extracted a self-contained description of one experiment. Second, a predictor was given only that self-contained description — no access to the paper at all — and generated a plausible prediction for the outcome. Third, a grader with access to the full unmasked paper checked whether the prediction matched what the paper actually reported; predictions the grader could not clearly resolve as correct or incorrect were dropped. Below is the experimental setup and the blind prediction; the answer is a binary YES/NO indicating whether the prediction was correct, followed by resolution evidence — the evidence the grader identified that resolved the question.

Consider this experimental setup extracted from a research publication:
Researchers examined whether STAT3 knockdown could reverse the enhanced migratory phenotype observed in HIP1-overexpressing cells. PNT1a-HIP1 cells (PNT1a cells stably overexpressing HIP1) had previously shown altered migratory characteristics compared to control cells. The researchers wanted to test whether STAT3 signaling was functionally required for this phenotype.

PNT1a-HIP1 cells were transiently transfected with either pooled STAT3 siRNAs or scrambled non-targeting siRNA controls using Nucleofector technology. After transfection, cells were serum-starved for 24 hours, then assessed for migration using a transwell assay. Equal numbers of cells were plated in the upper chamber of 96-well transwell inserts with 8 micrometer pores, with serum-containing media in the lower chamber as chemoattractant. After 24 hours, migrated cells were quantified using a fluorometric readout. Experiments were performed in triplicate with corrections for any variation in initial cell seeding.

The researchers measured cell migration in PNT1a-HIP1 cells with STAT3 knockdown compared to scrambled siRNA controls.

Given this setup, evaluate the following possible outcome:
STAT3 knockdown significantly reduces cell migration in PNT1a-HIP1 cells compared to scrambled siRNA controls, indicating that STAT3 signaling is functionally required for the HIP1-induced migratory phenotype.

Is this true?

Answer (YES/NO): YES